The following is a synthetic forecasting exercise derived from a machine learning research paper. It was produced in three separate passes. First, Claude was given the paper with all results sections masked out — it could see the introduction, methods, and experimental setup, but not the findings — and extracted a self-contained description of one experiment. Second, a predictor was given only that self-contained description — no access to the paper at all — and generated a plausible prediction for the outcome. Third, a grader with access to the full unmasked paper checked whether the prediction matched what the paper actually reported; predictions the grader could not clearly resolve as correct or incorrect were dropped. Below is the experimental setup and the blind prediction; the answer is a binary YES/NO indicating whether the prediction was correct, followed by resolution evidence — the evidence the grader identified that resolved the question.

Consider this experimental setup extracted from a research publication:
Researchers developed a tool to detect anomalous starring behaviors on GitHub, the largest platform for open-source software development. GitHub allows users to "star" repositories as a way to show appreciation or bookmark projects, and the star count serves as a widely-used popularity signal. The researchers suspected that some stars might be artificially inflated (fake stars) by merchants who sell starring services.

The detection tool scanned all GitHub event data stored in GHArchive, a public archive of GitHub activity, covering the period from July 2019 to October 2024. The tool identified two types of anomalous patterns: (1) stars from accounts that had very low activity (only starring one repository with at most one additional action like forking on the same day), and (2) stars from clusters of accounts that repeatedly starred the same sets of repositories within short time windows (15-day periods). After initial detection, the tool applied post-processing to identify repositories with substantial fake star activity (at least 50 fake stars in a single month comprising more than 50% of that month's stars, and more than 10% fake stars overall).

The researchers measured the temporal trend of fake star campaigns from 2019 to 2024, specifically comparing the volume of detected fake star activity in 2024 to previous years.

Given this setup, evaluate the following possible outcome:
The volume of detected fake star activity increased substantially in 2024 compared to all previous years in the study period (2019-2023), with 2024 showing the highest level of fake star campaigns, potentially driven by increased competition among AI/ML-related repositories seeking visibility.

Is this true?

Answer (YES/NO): NO